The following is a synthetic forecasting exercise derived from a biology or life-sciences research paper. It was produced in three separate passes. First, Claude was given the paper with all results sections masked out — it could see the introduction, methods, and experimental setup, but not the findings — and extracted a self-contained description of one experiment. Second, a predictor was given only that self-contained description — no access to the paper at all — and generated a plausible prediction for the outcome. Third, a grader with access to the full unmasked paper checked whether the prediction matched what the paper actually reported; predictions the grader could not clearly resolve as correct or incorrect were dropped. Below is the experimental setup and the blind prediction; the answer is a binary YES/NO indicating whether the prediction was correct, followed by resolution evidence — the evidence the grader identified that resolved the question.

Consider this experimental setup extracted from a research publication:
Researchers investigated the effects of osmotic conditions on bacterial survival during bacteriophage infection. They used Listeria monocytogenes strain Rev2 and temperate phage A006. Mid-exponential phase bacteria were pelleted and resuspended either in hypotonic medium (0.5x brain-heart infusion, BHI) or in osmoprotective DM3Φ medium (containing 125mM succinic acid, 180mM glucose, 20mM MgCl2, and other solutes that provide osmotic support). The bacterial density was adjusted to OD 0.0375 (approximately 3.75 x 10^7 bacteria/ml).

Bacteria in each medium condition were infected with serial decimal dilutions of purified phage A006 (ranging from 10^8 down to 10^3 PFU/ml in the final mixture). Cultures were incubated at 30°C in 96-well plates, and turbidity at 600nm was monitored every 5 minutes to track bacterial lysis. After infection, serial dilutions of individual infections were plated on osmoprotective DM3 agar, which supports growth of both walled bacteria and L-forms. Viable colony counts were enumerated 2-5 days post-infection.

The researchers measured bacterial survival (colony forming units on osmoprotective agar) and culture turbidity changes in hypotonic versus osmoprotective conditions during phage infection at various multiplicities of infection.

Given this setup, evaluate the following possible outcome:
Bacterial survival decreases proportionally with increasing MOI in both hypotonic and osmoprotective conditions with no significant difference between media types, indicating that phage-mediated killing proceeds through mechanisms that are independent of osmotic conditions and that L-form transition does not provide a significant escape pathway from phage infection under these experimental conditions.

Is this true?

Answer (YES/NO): NO